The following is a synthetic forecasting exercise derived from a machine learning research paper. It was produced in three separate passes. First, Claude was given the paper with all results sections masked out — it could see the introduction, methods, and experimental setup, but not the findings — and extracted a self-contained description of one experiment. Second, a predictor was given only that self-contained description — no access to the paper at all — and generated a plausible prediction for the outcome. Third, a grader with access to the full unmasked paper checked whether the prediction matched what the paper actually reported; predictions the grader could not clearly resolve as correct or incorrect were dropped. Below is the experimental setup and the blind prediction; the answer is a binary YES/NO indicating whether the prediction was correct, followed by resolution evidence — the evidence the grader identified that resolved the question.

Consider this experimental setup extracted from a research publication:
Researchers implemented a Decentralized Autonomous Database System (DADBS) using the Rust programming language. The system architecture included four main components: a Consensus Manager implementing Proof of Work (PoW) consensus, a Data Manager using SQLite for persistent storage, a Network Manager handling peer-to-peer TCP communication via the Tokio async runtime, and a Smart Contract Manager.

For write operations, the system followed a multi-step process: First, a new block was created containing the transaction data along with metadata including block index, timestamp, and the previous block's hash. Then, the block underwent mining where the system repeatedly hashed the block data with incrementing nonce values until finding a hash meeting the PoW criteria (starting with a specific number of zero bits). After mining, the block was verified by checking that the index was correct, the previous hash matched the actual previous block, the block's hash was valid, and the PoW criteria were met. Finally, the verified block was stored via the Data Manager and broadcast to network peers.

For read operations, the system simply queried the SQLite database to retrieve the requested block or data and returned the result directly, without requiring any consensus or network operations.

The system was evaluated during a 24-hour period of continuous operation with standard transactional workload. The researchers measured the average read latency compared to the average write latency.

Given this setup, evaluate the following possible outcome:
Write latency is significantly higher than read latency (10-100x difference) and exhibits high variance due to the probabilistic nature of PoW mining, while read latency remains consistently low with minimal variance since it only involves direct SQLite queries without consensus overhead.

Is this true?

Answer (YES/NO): NO